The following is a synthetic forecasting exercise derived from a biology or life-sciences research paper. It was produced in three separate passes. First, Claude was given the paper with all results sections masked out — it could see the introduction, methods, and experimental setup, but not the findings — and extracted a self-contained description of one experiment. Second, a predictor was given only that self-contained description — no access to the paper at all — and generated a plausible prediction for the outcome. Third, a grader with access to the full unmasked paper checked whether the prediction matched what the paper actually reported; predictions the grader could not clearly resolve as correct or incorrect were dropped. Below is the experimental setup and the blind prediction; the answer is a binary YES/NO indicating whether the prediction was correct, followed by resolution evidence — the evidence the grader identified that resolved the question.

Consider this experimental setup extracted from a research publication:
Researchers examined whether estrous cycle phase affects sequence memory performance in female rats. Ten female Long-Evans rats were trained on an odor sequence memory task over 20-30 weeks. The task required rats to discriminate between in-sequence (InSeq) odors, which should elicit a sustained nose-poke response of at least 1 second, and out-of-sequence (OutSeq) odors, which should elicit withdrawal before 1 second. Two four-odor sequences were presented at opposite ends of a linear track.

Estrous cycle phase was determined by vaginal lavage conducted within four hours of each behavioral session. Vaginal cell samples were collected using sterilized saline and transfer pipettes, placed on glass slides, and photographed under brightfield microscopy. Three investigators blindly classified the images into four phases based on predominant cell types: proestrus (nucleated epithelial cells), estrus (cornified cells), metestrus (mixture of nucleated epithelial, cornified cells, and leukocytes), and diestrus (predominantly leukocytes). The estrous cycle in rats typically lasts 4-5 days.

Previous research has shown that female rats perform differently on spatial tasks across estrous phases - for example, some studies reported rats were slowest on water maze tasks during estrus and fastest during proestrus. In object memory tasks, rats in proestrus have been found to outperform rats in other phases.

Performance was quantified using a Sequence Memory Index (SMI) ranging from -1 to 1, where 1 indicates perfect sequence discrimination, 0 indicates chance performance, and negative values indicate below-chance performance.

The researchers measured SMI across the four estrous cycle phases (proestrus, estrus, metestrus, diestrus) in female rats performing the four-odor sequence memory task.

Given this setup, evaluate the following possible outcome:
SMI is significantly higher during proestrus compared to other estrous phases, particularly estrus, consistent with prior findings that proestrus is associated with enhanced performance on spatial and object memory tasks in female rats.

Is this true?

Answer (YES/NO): NO